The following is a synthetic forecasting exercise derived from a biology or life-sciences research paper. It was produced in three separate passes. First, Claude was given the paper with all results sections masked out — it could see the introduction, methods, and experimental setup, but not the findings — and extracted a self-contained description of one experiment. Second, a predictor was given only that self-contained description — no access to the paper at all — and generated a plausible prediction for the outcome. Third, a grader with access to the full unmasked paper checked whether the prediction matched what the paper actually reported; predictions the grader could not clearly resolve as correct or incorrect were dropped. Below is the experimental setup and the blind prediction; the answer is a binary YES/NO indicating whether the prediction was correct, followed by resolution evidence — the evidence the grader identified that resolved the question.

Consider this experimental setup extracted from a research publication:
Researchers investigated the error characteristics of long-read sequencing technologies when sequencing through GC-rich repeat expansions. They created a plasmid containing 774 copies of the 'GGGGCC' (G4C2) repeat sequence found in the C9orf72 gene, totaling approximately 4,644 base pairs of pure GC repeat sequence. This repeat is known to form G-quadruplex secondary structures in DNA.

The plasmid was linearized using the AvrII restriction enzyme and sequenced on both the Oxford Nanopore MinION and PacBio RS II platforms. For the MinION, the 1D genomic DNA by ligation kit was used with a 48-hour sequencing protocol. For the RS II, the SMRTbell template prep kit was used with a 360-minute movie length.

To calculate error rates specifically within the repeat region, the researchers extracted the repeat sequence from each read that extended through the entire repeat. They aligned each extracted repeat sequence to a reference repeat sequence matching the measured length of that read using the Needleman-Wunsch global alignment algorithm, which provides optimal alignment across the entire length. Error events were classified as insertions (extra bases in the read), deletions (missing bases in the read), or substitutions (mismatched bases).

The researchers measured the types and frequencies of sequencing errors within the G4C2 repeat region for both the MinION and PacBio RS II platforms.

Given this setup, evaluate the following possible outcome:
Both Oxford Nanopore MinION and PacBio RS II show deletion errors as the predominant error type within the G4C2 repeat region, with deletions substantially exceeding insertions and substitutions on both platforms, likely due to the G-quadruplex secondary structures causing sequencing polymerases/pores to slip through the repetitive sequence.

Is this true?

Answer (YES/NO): NO